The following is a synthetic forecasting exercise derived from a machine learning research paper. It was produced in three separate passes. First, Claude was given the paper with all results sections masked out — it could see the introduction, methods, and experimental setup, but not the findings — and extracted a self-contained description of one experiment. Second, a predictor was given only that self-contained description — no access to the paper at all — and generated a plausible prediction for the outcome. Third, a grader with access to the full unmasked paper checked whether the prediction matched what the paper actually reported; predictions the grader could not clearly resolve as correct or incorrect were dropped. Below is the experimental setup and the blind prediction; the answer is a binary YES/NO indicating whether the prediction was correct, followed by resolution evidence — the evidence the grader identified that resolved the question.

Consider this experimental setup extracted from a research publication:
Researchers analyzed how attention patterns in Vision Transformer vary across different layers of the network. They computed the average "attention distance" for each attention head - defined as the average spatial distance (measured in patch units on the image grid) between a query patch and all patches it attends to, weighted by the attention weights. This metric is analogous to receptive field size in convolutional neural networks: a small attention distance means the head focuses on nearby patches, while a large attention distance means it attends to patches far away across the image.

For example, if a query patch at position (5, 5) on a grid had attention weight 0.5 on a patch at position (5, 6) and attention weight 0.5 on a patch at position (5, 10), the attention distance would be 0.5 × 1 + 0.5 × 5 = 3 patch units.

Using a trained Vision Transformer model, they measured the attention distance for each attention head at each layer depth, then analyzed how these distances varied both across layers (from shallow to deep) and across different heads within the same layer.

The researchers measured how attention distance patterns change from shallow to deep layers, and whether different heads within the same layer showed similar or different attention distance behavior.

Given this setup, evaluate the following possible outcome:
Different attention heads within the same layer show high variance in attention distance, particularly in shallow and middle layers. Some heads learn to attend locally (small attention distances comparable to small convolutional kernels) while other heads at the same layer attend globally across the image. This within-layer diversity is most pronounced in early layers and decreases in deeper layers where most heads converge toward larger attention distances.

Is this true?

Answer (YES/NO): YES